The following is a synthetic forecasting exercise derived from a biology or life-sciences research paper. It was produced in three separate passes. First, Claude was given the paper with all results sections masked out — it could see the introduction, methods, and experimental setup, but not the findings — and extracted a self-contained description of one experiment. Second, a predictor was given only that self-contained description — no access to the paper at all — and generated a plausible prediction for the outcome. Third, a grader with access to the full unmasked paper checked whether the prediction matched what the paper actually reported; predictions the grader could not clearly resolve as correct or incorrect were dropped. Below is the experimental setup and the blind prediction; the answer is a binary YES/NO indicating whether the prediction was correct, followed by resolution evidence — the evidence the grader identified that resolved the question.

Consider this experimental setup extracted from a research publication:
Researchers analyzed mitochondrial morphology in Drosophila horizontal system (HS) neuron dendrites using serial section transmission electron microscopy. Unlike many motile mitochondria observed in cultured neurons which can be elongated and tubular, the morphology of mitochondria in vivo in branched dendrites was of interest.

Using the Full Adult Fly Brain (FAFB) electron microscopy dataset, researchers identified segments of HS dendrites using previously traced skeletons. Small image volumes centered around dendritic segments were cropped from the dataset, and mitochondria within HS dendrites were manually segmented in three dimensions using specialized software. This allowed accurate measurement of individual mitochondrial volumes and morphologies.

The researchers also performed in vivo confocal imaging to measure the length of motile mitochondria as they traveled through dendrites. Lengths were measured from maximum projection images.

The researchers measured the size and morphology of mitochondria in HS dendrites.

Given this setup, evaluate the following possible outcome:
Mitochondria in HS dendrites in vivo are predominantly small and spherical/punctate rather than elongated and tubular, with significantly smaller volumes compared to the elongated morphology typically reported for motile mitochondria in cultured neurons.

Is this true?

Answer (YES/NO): NO